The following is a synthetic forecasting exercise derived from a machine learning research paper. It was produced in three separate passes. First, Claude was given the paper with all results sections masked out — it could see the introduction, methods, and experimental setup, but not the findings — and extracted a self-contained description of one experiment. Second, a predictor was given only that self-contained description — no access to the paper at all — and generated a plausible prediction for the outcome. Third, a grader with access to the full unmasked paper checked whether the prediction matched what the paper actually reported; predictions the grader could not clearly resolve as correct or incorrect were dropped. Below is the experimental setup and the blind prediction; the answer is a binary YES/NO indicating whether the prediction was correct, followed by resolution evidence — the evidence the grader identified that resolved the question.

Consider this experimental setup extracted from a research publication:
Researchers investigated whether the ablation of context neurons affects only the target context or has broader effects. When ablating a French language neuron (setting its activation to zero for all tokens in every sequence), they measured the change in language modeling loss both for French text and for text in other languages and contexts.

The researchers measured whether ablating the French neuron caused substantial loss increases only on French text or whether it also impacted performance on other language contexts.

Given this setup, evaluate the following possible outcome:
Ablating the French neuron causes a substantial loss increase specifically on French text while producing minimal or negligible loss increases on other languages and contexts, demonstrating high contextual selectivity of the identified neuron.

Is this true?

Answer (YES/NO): YES